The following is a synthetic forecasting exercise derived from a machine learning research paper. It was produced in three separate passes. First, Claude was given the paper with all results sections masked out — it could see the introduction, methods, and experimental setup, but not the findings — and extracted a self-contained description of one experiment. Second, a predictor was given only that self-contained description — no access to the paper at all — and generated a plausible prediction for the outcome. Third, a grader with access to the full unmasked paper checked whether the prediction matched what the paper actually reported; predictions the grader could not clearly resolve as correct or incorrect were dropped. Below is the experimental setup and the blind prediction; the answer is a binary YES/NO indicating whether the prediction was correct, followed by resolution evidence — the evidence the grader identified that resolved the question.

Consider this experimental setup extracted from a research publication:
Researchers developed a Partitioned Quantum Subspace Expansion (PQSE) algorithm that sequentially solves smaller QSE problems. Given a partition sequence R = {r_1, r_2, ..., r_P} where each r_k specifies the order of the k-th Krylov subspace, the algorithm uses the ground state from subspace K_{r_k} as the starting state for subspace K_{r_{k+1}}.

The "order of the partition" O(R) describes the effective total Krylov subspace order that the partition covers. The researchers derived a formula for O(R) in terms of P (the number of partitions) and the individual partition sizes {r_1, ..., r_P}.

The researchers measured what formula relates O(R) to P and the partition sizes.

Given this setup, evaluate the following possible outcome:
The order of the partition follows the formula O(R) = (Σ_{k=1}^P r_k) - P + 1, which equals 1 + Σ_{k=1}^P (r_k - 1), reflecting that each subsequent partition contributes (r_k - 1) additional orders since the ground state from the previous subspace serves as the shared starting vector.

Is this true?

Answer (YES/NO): YES